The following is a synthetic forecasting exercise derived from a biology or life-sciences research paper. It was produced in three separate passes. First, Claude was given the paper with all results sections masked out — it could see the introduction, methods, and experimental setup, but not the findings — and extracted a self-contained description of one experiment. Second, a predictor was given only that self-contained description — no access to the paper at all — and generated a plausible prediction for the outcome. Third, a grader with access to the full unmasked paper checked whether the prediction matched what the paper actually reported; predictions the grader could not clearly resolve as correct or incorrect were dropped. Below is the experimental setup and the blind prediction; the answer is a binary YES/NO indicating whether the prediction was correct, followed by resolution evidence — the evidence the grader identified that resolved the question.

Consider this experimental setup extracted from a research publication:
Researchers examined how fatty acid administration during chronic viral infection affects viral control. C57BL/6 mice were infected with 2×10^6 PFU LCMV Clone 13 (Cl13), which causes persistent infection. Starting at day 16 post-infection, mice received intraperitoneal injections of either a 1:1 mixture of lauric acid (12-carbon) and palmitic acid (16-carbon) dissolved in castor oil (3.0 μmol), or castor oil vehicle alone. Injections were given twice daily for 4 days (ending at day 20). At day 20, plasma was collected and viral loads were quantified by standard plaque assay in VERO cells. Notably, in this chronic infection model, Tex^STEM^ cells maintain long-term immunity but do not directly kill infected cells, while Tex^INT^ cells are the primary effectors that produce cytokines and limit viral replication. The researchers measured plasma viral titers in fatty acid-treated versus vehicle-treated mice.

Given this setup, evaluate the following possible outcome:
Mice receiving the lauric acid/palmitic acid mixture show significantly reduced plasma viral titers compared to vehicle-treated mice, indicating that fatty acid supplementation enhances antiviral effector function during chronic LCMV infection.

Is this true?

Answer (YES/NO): NO